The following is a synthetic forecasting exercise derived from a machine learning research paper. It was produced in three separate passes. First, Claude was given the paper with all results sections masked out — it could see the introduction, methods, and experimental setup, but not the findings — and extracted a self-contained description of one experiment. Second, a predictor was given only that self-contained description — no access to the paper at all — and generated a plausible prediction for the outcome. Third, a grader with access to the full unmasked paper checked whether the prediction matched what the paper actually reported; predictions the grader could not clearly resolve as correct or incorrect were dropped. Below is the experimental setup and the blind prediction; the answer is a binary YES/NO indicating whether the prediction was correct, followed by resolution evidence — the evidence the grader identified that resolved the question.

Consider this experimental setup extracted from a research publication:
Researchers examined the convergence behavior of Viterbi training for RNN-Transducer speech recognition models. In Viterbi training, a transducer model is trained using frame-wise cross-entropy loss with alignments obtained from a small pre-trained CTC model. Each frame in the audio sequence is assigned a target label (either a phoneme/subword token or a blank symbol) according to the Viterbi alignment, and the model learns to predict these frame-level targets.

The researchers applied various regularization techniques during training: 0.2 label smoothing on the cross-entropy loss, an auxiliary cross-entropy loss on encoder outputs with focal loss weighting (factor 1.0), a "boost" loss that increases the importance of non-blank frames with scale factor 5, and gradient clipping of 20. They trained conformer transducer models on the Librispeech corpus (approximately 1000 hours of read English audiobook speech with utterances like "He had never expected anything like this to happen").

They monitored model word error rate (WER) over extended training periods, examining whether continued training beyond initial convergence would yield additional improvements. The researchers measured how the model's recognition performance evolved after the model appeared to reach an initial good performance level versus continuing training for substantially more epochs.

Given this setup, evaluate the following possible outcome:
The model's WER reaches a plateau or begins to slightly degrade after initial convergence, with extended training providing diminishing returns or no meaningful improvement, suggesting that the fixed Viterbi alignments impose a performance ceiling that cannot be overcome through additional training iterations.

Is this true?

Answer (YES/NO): YES